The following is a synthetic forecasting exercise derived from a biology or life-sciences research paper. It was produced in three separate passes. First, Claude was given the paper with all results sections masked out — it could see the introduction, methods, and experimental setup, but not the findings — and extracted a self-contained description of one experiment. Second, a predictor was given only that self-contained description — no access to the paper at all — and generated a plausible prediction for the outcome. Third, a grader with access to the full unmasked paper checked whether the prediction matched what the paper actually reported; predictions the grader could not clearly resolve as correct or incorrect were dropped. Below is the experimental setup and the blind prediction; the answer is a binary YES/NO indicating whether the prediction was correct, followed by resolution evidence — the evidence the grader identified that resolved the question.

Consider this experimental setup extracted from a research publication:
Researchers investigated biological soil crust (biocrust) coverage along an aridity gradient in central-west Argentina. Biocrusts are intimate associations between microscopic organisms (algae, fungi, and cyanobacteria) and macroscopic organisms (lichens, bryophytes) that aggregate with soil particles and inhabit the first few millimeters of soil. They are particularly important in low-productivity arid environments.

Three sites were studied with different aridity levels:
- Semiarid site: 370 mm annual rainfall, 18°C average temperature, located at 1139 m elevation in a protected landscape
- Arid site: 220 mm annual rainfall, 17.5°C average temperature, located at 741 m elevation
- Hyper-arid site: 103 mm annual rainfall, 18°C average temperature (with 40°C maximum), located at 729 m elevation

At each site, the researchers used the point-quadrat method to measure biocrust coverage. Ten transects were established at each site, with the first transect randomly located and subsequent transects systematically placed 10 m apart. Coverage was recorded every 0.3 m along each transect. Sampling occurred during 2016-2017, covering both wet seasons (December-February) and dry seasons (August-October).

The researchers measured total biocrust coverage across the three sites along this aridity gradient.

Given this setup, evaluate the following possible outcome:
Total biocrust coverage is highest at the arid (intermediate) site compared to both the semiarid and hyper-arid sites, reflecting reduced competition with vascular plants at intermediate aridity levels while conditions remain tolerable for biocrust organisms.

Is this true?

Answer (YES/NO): YES